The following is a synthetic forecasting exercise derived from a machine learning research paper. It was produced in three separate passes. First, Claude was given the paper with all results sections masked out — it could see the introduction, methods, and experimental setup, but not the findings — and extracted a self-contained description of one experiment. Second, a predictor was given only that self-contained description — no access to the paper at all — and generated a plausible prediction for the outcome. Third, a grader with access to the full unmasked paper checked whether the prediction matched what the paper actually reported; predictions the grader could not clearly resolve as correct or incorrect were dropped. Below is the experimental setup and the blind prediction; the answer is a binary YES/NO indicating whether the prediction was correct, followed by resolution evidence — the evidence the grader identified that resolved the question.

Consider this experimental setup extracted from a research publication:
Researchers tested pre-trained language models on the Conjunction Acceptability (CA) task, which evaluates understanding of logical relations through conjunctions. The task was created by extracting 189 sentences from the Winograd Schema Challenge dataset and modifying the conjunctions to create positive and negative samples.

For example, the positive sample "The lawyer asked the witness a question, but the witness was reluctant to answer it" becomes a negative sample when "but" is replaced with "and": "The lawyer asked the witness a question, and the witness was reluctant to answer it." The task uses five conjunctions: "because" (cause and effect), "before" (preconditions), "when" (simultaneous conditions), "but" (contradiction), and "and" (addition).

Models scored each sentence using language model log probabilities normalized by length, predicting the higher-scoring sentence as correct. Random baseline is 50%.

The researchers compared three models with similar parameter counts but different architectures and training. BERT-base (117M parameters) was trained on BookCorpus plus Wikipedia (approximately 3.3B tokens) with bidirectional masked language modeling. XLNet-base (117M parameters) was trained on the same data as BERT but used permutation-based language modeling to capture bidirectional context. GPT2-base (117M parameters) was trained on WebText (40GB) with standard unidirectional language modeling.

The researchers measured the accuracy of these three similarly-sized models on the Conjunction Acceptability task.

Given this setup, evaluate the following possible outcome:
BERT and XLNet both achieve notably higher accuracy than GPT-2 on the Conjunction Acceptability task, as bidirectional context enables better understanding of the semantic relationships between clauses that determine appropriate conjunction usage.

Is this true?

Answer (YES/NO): NO